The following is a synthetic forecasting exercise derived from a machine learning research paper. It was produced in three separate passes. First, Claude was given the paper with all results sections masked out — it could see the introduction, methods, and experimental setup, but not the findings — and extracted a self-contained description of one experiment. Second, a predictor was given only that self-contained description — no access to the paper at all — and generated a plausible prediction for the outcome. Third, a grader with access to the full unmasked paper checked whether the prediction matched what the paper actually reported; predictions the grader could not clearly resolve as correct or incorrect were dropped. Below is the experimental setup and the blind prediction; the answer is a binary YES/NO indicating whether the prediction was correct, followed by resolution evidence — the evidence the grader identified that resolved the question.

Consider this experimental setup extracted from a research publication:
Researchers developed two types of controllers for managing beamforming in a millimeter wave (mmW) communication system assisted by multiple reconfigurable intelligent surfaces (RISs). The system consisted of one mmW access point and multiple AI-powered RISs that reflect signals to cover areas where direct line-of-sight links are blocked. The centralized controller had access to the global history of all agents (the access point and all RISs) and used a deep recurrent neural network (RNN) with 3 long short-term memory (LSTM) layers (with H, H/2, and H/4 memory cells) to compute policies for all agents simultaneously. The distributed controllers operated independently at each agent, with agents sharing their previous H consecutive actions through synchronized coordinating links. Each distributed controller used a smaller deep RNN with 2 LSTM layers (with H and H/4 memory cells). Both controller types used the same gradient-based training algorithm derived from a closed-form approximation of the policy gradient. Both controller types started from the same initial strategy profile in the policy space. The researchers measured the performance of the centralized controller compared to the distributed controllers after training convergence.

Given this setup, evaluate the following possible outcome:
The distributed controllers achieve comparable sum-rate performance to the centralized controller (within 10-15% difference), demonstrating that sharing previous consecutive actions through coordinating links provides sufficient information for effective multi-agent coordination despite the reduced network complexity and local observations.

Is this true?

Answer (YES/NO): YES